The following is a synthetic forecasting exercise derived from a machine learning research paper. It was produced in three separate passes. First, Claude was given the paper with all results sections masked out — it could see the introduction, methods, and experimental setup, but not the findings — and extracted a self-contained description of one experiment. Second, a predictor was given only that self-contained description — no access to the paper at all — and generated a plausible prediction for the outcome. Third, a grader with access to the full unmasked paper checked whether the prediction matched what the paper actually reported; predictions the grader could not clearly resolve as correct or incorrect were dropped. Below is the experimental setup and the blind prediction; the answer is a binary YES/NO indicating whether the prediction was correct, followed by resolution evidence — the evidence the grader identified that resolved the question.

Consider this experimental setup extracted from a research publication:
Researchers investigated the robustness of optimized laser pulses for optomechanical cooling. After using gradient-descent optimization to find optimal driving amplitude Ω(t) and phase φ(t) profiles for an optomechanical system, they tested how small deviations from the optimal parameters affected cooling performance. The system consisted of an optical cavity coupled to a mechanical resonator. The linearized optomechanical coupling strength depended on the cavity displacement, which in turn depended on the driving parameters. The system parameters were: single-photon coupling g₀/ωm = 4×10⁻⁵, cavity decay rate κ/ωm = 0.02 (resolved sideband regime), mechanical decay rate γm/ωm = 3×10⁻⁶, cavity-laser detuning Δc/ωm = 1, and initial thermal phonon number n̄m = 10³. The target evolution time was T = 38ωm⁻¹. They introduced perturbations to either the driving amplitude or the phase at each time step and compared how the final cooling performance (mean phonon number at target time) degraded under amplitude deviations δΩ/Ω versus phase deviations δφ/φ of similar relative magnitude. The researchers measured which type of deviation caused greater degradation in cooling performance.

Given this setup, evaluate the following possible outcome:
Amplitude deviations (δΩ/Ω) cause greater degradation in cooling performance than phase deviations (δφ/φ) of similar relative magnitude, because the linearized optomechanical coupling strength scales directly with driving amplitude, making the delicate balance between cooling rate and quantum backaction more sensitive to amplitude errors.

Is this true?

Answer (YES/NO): YES